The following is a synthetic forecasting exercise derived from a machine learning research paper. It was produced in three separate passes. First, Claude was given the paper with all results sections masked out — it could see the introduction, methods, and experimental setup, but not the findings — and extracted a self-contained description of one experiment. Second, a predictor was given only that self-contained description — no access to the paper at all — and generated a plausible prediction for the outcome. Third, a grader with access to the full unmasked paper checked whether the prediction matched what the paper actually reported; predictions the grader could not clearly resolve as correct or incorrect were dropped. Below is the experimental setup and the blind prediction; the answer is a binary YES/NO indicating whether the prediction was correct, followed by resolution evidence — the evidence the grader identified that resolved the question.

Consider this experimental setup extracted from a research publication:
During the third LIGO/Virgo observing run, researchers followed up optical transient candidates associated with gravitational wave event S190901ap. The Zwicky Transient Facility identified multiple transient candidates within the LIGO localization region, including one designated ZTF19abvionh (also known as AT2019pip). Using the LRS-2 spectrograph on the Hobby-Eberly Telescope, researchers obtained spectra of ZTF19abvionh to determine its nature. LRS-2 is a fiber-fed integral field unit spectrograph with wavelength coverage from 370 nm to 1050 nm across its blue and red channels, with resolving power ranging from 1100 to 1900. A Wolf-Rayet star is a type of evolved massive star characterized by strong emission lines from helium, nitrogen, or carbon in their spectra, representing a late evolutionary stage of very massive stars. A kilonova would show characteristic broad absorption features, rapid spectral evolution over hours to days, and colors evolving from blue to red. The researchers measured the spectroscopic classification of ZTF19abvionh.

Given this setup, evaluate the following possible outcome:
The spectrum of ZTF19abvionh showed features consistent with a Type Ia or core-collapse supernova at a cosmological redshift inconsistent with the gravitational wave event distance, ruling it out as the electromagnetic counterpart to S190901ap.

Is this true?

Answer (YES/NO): NO